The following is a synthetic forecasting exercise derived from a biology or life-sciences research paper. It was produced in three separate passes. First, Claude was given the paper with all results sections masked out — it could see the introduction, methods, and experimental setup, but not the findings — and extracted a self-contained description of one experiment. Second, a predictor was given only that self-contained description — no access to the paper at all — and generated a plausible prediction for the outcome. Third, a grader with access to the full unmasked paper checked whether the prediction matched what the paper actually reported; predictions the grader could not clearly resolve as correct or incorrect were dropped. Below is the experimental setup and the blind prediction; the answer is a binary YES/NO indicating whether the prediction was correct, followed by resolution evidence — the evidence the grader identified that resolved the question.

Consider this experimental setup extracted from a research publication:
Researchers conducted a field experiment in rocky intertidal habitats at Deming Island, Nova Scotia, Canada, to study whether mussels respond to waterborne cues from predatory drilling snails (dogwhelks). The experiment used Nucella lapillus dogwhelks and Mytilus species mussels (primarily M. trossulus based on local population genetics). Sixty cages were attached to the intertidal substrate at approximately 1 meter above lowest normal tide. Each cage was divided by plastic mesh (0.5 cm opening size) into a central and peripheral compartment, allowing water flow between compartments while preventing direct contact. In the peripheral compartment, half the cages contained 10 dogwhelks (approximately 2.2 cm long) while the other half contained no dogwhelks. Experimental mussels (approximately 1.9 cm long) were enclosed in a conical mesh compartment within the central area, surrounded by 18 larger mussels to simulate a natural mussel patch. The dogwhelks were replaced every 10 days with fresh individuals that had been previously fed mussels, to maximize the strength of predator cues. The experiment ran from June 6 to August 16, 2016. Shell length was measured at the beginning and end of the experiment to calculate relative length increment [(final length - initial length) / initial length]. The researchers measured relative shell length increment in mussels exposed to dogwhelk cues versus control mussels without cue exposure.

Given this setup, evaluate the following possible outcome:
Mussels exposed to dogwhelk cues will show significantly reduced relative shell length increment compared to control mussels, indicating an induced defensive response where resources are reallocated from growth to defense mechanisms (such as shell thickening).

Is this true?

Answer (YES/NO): YES